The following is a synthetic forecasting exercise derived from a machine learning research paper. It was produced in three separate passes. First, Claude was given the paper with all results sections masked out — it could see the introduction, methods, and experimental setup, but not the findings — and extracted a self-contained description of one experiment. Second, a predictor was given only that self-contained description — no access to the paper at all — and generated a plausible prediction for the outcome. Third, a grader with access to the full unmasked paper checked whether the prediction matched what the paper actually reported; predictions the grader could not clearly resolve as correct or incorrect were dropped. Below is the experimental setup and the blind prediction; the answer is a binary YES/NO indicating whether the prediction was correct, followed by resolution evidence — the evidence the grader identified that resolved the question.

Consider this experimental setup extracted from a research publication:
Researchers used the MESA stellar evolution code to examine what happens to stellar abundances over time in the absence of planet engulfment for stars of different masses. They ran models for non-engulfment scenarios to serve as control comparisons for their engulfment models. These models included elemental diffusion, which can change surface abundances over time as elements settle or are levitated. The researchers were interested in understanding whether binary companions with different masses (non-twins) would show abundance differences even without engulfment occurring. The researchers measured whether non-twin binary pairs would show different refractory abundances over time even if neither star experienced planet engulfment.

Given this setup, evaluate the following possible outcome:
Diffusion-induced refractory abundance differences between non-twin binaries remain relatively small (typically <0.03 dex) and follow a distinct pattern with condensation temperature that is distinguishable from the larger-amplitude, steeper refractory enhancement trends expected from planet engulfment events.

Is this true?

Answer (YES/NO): NO